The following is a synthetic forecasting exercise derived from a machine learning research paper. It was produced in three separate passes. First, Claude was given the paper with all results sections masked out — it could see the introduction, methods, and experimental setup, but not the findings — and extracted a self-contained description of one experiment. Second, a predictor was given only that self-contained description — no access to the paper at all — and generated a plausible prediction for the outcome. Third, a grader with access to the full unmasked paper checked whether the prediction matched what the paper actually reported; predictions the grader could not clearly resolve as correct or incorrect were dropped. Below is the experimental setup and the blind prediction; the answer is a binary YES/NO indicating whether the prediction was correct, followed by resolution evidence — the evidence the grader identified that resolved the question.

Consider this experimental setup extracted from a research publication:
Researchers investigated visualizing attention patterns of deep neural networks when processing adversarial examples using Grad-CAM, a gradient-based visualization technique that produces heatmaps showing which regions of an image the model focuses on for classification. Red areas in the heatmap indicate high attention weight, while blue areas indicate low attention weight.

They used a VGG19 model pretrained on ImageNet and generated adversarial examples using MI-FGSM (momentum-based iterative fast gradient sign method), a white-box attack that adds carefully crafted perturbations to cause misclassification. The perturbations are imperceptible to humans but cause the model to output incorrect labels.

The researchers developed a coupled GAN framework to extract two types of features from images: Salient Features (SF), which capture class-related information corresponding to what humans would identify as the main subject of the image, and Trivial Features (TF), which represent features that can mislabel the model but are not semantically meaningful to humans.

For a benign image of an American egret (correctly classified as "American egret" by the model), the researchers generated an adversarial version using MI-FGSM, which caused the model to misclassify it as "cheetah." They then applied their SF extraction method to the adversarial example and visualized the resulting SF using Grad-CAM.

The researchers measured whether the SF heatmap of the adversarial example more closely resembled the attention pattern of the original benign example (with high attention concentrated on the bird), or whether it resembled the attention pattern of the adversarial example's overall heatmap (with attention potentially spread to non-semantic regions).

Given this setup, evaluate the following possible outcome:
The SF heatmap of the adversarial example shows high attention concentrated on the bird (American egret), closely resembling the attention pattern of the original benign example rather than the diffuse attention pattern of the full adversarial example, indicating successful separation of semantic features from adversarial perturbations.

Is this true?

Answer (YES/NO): YES